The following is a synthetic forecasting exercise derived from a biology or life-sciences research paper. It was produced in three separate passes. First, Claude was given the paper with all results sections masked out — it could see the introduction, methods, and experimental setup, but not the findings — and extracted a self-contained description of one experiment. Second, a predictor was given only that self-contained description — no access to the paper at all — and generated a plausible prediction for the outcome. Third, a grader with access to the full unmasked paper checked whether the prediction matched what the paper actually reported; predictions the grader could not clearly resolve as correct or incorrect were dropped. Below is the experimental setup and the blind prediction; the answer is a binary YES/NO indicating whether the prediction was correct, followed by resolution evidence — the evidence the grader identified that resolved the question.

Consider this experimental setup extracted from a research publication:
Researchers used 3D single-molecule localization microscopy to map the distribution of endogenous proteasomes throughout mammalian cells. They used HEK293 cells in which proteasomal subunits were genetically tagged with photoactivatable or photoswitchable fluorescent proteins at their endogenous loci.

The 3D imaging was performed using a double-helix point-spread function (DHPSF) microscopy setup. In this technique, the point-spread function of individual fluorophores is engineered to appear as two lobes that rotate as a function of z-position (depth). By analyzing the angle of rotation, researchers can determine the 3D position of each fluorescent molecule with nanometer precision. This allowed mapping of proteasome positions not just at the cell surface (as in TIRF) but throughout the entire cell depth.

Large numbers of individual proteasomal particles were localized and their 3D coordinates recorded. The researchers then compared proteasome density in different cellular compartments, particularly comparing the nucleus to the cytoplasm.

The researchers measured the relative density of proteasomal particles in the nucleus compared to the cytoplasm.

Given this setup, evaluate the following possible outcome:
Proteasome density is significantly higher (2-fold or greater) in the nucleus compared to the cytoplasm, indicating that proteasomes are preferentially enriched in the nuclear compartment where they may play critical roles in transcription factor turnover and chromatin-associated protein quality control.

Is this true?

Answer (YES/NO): YES